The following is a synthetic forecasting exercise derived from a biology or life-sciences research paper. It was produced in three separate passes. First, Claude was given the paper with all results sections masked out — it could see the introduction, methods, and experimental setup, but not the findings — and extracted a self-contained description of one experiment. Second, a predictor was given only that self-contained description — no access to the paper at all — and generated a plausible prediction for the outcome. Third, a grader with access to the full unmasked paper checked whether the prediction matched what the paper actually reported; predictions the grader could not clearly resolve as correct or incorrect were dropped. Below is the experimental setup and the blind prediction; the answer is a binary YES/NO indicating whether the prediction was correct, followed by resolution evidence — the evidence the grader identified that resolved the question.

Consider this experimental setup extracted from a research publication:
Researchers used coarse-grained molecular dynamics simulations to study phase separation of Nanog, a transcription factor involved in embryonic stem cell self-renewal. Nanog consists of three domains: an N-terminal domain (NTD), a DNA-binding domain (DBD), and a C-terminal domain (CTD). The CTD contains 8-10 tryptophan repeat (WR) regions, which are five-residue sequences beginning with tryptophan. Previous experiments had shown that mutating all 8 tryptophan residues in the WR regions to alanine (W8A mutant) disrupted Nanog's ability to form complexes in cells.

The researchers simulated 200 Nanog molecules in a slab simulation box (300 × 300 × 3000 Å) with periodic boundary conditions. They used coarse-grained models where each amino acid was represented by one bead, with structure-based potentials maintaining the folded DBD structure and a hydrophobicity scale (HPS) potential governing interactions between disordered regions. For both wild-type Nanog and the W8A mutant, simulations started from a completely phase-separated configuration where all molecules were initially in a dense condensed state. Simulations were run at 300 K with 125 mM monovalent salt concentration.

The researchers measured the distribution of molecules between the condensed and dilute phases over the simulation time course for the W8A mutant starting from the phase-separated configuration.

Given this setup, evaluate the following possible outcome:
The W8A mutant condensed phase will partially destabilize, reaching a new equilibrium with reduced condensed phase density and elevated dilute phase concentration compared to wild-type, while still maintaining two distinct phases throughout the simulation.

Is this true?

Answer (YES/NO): NO